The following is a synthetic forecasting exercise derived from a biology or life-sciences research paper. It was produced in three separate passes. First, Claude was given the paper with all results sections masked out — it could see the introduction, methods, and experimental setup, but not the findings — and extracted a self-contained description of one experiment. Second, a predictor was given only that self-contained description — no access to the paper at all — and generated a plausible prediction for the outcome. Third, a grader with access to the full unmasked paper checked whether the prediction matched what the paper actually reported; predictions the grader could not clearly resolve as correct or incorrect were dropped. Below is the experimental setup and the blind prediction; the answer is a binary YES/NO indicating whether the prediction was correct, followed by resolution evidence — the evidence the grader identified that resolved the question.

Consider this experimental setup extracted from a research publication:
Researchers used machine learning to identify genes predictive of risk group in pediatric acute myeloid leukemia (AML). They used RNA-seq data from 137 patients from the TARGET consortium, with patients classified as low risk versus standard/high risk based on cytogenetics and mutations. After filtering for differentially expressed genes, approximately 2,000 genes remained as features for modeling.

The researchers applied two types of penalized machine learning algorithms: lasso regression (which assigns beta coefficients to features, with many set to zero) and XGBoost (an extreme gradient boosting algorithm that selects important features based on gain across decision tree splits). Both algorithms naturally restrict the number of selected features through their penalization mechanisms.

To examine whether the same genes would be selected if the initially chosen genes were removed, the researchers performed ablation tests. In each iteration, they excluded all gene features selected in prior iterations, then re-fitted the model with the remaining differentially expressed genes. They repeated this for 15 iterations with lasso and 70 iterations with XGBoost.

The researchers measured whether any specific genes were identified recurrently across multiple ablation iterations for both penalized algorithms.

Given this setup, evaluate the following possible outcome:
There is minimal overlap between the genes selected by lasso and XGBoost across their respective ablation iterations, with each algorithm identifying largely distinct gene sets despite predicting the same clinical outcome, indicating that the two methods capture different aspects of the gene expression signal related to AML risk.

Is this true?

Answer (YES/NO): NO